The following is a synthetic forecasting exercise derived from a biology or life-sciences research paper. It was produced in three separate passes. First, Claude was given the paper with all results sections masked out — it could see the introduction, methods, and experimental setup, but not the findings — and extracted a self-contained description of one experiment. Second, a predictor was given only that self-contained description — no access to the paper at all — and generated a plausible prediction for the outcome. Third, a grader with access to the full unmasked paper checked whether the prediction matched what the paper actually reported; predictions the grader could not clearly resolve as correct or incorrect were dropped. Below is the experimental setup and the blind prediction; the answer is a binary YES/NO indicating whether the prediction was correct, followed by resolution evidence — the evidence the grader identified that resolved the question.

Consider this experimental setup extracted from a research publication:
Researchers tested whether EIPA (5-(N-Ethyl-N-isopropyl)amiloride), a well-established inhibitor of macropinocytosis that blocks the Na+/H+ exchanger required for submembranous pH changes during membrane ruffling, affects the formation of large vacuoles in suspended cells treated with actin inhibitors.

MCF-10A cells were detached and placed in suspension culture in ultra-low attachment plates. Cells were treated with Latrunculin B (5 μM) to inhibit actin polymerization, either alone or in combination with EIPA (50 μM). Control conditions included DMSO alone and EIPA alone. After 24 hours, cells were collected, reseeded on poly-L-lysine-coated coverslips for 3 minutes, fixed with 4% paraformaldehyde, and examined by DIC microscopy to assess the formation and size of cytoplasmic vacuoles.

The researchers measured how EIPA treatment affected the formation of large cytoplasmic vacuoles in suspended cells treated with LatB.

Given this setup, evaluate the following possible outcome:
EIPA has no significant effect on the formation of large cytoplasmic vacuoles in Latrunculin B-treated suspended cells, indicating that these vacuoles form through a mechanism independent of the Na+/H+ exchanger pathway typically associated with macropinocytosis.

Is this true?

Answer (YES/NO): NO